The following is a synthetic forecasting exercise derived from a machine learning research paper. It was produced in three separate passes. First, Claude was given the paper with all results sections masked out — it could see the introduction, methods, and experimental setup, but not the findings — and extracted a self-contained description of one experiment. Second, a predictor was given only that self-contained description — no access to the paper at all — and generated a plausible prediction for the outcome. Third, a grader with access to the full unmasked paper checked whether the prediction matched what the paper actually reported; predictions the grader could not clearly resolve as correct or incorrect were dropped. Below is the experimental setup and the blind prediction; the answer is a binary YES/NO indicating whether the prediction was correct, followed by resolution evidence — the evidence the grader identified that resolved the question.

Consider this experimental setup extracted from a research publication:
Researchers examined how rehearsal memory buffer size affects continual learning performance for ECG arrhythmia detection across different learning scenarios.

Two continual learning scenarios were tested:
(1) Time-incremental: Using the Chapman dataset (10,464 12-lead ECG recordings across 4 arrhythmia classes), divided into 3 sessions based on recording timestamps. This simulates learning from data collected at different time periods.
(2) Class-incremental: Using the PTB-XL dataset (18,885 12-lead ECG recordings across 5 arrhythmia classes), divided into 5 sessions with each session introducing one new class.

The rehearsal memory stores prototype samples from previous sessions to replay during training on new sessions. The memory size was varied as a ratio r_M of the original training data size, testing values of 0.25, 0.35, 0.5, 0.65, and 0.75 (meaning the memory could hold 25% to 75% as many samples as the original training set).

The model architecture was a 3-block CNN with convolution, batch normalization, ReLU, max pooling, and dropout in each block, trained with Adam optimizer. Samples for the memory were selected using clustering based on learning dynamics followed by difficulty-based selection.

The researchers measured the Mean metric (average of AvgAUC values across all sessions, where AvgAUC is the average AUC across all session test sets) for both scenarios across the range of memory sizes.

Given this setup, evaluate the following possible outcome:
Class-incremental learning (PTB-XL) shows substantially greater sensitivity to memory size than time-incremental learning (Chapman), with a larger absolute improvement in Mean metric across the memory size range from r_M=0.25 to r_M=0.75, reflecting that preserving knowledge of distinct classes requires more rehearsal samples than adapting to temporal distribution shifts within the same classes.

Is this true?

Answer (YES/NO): NO